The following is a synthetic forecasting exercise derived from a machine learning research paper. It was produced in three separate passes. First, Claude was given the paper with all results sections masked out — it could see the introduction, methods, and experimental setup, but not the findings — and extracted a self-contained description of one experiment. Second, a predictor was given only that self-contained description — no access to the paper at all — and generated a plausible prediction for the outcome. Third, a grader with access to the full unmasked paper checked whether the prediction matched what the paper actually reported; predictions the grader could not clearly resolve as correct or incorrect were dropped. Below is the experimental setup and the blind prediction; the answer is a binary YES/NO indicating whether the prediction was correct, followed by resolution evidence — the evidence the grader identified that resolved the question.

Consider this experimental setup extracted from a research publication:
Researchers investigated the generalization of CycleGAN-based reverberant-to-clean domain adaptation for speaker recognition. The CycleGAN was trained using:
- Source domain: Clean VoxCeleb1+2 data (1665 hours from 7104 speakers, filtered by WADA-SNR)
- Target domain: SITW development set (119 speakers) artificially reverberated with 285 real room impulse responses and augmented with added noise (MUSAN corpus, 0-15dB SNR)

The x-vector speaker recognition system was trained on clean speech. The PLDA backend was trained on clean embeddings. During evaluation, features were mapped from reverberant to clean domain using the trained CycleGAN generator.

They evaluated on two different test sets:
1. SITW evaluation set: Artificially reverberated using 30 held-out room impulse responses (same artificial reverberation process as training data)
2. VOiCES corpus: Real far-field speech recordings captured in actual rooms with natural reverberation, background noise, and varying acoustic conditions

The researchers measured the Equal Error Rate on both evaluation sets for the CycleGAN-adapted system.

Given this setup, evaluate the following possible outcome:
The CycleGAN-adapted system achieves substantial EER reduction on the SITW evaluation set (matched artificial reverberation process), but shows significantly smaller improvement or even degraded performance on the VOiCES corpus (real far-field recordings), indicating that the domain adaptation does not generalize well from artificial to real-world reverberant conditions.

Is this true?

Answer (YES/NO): NO